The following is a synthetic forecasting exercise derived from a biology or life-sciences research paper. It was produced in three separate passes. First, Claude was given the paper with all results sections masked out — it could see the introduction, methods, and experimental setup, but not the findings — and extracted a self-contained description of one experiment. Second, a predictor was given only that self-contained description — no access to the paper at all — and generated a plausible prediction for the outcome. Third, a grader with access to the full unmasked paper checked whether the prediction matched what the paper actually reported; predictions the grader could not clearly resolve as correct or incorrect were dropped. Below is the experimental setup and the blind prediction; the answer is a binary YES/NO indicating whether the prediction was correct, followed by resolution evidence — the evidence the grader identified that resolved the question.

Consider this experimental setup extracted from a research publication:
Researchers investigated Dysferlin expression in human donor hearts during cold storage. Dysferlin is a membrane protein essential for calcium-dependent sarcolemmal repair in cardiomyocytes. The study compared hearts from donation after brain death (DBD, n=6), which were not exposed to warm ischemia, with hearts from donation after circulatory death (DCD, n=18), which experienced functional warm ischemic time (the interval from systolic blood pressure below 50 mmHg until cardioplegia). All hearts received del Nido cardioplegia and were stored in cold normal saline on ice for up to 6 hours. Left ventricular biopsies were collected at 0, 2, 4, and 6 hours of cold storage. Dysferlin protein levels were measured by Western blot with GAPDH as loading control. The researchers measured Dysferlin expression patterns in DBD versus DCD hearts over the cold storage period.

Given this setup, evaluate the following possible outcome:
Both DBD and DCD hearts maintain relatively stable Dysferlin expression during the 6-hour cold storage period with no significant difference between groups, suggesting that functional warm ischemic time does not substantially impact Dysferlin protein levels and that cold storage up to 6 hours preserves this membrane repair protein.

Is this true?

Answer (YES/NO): NO